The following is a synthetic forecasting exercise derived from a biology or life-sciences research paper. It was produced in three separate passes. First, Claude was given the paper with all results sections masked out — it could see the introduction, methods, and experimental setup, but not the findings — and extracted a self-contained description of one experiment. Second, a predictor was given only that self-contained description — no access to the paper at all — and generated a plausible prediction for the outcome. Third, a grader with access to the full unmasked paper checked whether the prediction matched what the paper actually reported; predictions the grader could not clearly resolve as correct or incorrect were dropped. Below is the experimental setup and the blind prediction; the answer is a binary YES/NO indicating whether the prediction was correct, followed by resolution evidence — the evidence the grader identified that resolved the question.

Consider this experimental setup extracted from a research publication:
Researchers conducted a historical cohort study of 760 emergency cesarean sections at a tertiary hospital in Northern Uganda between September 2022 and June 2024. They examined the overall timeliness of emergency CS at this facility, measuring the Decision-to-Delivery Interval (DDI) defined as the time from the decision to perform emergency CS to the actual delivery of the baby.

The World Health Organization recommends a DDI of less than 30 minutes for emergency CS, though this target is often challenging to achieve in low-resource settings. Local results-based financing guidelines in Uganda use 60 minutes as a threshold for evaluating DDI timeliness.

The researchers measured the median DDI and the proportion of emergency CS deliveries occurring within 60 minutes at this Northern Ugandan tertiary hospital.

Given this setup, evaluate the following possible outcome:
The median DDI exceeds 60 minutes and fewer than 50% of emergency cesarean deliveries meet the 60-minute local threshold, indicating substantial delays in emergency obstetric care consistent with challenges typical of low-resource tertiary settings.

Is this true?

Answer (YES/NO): NO